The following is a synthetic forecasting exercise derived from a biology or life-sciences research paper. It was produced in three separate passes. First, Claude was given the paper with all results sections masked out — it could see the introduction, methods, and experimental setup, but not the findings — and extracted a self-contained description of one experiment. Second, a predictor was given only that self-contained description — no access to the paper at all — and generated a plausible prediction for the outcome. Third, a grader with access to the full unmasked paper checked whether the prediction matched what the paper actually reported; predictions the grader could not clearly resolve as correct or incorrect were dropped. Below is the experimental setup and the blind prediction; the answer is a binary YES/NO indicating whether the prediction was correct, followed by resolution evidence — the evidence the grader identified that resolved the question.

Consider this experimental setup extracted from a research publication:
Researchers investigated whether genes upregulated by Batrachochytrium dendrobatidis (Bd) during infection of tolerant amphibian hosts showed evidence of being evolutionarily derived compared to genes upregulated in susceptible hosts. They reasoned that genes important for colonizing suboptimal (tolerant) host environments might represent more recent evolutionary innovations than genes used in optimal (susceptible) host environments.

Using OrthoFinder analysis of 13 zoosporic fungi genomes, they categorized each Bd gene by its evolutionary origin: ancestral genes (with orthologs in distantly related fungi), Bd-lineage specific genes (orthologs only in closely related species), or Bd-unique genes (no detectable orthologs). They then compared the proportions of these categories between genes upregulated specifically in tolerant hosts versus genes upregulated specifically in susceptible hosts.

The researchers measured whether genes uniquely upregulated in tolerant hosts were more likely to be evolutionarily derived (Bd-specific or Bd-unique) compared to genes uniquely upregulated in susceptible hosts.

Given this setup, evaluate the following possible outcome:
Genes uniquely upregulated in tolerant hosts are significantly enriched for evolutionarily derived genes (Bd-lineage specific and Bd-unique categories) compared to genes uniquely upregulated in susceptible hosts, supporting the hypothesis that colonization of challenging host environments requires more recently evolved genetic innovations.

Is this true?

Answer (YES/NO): NO